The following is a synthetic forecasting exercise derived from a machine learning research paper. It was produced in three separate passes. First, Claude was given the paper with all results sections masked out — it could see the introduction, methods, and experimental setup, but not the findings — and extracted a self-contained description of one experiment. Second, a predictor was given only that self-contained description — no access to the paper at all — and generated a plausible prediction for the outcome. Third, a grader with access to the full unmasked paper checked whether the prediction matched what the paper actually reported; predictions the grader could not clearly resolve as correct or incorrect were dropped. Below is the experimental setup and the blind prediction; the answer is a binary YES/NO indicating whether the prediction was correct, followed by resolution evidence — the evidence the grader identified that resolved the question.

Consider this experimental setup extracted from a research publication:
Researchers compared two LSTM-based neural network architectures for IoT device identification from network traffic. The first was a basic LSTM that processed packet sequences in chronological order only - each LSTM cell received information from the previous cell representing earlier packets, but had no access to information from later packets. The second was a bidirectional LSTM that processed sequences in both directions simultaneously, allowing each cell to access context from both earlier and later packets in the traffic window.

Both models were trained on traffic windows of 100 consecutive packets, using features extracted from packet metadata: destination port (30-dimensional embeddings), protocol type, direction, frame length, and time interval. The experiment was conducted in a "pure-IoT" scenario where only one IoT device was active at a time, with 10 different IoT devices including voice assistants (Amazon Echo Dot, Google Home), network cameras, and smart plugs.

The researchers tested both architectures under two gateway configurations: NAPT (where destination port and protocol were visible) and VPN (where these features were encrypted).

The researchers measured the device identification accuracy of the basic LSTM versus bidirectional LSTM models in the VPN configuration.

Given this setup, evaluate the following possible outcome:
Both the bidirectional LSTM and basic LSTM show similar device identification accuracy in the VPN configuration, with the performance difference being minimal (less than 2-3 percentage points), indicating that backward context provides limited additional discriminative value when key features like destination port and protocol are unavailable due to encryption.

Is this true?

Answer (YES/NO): NO